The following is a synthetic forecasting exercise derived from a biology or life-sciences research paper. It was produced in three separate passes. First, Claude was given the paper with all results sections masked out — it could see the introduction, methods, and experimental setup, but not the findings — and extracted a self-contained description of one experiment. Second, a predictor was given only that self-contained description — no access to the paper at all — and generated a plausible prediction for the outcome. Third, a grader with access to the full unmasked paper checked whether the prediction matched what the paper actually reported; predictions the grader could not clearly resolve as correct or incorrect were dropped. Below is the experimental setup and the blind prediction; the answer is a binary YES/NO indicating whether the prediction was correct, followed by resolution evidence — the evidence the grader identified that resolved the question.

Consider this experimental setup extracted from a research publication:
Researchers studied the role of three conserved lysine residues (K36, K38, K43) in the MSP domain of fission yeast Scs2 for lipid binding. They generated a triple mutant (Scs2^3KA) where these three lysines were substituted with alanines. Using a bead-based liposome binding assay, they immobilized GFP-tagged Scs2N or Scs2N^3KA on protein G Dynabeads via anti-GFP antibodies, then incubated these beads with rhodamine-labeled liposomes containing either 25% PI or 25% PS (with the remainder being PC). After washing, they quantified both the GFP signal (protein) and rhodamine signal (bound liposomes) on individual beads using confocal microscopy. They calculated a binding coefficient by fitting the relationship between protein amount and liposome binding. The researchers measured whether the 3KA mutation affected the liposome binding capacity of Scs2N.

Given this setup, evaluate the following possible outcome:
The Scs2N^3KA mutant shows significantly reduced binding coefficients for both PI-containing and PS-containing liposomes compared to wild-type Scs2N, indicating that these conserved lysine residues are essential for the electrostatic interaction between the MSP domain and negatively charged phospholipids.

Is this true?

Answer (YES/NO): YES